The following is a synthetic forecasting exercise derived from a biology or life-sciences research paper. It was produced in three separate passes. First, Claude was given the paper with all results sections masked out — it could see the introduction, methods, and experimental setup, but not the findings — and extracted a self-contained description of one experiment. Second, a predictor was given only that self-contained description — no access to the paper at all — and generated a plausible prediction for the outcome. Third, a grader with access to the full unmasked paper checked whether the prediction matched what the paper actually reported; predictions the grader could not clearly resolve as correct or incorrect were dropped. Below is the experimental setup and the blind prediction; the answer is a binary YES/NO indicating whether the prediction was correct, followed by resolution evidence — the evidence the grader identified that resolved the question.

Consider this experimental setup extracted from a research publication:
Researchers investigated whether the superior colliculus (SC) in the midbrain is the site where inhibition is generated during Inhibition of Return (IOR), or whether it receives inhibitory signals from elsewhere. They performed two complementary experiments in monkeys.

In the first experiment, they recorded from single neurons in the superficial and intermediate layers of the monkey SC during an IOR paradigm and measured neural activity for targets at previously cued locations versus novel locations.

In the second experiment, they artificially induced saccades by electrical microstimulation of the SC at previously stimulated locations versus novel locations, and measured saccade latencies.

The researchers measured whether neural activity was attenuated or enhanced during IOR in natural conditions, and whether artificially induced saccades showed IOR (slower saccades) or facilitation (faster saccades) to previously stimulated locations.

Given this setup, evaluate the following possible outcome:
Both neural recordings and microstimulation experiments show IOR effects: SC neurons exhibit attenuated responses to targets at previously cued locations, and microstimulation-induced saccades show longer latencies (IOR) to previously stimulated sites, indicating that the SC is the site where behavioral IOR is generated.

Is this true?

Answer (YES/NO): NO